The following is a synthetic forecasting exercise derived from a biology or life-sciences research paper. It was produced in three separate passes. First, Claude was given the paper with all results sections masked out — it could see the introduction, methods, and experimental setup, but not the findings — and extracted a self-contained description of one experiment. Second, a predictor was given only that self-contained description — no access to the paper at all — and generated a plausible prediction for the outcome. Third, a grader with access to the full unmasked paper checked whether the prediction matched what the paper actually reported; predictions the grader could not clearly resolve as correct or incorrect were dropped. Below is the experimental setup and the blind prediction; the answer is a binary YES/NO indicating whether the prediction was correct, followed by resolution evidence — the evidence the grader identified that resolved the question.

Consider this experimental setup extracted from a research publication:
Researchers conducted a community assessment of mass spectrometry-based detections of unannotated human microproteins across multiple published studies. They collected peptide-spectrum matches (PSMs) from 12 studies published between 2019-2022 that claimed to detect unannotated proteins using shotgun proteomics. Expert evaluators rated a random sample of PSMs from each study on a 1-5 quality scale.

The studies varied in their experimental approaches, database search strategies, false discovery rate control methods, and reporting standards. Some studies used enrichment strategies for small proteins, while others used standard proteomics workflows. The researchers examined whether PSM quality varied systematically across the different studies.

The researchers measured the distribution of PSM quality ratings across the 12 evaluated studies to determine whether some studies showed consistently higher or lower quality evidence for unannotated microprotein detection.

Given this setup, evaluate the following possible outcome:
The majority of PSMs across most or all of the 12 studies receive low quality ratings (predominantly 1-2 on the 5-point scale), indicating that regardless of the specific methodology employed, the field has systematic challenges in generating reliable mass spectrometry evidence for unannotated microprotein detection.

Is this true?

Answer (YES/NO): NO